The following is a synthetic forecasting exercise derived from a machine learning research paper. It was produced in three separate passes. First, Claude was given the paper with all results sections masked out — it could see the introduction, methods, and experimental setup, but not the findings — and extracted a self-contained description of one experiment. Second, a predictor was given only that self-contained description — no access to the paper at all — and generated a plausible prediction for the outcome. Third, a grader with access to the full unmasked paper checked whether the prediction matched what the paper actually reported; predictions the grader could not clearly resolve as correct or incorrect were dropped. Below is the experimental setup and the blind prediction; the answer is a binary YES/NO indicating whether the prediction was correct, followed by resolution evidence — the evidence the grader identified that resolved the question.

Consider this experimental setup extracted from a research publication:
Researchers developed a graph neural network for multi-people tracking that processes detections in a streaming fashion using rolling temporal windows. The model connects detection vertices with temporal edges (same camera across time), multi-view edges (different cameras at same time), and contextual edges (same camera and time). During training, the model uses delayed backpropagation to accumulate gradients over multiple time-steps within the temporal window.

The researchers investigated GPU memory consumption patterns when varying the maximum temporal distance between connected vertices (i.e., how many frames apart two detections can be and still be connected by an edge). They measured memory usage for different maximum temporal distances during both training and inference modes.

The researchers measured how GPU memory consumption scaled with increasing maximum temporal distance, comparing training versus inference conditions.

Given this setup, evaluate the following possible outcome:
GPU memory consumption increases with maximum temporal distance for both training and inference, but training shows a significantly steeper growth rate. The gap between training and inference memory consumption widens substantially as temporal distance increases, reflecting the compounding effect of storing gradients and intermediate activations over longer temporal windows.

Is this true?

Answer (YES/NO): YES